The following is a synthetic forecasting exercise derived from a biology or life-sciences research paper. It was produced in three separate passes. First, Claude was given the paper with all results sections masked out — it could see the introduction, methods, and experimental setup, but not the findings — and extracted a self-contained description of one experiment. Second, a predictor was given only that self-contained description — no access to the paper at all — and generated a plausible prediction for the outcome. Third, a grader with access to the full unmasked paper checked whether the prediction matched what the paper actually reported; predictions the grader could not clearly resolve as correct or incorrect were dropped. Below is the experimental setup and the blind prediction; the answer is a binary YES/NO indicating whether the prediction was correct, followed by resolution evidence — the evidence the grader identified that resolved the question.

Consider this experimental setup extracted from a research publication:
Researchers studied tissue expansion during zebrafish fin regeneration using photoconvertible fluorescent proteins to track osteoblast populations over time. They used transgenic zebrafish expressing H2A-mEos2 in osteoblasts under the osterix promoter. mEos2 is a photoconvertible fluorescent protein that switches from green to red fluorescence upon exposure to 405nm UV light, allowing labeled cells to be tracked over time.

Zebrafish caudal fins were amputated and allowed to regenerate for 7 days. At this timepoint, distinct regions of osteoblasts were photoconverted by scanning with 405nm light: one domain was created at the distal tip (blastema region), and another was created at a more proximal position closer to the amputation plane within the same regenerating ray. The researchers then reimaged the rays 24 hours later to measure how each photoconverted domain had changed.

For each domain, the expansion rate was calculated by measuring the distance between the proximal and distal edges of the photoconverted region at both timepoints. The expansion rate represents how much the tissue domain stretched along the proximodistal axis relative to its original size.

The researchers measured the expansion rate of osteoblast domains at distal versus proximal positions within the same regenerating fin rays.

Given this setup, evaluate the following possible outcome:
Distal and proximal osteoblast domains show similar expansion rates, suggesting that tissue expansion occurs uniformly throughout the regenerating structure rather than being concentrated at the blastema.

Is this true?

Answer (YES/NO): NO